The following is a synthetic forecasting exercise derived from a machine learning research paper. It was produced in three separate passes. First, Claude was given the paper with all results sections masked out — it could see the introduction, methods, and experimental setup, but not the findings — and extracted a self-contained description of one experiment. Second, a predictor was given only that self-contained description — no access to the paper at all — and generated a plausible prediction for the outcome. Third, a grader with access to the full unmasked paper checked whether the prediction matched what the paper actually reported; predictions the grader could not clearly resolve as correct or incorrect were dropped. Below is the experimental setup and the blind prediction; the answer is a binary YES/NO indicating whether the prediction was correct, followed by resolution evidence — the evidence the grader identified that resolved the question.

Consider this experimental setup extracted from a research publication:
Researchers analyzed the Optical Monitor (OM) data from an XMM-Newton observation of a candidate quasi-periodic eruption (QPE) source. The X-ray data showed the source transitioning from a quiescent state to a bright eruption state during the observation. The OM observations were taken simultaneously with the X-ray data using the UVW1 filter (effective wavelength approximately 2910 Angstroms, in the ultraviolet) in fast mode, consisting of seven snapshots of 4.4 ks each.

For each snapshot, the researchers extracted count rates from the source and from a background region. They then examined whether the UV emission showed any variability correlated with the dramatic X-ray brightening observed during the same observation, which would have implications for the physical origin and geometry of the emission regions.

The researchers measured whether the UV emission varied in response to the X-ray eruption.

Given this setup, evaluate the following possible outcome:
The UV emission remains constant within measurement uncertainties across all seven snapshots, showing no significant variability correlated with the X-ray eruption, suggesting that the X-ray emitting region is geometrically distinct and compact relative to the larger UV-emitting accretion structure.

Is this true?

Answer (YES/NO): YES